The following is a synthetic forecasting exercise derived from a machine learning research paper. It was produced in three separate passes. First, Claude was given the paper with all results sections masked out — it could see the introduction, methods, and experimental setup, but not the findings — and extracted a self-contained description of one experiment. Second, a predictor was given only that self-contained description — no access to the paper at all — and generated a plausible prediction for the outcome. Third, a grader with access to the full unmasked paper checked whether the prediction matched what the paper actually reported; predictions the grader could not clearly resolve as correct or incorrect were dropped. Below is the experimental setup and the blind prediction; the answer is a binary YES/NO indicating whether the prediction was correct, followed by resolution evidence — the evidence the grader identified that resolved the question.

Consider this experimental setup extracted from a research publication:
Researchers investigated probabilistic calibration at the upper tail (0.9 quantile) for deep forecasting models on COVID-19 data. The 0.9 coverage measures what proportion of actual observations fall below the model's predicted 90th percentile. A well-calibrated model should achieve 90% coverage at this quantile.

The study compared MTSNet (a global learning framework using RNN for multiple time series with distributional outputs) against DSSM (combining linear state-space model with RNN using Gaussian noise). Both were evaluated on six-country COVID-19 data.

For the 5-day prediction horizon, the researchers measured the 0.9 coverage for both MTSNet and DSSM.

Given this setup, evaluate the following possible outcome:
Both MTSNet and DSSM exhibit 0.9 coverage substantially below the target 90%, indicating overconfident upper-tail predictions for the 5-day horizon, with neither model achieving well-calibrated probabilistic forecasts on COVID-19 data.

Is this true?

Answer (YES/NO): YES